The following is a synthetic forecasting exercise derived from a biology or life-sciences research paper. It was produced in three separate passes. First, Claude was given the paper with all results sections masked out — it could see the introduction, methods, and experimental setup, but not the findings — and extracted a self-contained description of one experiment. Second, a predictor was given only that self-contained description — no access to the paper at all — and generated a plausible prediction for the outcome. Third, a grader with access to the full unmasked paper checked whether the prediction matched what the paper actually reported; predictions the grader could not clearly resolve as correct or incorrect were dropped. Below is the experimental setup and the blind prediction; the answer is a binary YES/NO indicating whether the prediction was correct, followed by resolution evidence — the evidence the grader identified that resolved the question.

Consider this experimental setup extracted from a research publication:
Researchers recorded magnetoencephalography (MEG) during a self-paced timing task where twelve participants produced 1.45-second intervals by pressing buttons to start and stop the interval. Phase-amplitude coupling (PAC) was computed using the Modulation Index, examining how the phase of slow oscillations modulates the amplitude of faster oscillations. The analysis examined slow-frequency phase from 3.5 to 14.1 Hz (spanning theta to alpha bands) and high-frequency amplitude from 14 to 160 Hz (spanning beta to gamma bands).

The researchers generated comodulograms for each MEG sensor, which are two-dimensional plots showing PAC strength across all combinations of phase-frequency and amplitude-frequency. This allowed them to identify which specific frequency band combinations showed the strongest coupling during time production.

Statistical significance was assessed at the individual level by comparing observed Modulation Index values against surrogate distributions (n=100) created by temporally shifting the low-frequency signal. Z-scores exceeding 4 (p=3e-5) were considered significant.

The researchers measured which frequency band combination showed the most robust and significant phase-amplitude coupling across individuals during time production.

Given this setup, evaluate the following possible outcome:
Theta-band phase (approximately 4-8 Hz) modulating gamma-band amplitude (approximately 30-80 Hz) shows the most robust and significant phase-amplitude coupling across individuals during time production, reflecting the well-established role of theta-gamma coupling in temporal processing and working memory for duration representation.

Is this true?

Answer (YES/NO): NO